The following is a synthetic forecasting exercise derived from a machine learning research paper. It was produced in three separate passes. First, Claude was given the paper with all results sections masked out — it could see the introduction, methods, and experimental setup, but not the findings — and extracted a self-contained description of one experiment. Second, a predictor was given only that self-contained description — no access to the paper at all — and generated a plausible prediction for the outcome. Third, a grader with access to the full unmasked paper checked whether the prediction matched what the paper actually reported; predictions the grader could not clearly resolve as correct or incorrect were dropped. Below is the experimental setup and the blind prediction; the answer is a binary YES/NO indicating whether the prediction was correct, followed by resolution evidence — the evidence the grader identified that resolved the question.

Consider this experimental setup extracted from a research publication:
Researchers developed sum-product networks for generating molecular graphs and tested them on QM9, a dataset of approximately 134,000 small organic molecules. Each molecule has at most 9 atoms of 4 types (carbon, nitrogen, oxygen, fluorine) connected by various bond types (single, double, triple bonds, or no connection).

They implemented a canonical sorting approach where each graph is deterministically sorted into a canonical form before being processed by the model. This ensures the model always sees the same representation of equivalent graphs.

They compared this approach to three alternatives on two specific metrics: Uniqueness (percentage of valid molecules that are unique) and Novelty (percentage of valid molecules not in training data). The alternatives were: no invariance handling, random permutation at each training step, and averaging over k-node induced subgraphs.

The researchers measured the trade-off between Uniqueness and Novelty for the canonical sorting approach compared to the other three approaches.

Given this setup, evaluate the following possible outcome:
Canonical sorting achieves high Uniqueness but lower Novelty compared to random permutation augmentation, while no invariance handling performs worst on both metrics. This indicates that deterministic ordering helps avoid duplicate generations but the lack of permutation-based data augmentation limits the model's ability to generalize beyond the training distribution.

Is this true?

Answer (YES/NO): NO